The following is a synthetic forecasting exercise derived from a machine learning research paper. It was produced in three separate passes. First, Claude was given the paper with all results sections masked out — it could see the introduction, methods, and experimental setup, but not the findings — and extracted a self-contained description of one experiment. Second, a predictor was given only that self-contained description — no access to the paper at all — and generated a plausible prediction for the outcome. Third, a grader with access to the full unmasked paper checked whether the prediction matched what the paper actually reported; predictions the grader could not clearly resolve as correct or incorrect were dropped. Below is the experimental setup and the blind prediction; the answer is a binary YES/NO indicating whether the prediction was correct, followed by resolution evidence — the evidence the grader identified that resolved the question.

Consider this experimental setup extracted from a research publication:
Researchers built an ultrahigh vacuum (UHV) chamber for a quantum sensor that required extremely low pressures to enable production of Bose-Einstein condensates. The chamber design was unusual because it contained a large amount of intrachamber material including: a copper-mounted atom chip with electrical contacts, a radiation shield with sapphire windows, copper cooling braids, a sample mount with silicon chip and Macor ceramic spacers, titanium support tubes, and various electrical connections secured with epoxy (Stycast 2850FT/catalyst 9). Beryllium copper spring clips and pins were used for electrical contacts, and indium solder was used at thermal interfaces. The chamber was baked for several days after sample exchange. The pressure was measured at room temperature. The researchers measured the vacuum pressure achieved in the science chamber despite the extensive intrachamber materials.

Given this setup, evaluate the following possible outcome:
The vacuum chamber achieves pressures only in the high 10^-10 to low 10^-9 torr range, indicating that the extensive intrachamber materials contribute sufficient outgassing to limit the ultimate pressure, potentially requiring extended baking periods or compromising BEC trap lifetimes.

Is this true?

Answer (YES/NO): NO